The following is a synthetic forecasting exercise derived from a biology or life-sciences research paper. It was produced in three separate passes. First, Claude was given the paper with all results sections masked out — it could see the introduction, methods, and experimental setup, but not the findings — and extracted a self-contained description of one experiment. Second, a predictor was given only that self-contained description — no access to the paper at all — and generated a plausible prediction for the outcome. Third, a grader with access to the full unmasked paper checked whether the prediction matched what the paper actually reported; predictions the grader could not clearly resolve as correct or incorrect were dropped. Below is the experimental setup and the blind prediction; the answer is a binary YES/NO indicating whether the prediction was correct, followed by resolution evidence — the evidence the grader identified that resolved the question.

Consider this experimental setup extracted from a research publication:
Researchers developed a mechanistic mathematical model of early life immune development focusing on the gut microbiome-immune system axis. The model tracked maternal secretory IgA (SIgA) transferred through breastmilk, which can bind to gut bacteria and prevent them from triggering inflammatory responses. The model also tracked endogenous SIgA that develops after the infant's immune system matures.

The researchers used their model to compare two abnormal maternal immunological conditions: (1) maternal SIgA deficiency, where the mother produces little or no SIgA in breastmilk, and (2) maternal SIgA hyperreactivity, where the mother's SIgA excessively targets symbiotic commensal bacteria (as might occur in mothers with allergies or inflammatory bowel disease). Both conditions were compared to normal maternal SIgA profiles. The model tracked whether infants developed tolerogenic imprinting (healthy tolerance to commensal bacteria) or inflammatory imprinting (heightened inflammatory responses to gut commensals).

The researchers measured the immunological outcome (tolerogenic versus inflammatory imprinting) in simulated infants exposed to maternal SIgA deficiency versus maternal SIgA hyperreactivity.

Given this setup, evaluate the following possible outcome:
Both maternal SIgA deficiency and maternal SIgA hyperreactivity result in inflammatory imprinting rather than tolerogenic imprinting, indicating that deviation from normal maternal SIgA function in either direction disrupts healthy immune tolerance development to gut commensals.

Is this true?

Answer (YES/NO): YES